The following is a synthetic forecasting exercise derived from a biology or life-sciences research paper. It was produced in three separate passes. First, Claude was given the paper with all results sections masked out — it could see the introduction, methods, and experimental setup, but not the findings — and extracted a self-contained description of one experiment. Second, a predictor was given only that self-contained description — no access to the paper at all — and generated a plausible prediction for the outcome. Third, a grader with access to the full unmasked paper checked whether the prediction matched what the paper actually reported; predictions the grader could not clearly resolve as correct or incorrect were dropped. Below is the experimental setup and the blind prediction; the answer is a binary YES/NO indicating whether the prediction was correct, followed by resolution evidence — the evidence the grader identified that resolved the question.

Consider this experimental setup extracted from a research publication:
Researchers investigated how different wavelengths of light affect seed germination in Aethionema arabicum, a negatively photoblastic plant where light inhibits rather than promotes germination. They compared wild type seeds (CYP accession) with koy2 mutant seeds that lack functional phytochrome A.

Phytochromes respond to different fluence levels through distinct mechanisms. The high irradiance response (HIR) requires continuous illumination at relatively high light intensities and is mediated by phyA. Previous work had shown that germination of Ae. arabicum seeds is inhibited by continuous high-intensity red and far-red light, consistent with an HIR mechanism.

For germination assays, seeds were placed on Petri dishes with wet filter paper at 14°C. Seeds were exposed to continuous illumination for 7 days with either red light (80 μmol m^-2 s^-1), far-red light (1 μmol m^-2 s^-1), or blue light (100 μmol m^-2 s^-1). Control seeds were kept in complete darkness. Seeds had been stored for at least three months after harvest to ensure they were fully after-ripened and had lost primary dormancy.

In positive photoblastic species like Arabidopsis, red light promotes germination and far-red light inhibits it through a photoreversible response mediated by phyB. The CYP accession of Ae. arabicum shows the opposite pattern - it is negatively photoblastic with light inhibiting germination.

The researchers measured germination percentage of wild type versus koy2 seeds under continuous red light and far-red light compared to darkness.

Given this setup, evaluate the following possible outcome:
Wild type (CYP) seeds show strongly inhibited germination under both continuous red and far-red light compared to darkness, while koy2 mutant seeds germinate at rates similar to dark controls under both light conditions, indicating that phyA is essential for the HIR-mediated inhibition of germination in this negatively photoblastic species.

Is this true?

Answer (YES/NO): YES